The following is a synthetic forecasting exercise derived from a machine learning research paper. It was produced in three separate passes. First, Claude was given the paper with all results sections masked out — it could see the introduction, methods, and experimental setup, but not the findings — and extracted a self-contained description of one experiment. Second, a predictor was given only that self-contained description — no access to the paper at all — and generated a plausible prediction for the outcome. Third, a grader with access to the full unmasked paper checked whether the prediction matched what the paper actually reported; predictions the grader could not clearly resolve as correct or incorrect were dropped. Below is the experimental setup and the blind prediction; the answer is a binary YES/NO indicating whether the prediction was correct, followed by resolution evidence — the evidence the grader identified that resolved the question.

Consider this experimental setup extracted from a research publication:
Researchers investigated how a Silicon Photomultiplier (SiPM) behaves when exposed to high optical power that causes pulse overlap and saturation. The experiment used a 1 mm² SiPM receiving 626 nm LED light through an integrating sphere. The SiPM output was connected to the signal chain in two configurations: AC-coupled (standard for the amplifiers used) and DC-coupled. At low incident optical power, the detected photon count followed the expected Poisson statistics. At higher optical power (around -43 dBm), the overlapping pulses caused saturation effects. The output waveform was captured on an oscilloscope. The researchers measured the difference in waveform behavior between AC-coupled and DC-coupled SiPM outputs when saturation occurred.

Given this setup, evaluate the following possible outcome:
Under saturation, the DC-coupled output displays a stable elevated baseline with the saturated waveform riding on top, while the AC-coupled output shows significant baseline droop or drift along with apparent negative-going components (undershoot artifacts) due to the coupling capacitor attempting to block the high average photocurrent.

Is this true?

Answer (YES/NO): NO